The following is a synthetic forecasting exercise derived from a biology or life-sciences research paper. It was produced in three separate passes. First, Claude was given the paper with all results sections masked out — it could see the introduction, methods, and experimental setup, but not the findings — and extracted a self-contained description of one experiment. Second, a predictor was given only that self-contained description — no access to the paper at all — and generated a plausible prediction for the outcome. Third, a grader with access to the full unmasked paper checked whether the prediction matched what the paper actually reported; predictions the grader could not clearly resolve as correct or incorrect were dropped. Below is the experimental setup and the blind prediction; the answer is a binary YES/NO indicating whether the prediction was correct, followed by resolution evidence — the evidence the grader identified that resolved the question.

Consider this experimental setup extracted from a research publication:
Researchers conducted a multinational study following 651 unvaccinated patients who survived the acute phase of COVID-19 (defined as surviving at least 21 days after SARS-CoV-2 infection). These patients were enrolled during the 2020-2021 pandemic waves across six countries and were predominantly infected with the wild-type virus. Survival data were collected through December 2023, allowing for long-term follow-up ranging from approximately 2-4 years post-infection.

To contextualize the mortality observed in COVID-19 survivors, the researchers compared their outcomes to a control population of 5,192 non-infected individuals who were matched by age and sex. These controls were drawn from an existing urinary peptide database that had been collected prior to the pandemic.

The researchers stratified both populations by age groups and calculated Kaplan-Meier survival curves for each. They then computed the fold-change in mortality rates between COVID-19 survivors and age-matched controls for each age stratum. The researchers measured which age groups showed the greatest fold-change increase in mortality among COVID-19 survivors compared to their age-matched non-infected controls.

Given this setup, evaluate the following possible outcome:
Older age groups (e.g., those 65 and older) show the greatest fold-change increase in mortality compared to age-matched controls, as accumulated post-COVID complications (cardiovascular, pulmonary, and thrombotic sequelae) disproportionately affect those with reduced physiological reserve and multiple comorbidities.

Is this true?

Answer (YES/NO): NO